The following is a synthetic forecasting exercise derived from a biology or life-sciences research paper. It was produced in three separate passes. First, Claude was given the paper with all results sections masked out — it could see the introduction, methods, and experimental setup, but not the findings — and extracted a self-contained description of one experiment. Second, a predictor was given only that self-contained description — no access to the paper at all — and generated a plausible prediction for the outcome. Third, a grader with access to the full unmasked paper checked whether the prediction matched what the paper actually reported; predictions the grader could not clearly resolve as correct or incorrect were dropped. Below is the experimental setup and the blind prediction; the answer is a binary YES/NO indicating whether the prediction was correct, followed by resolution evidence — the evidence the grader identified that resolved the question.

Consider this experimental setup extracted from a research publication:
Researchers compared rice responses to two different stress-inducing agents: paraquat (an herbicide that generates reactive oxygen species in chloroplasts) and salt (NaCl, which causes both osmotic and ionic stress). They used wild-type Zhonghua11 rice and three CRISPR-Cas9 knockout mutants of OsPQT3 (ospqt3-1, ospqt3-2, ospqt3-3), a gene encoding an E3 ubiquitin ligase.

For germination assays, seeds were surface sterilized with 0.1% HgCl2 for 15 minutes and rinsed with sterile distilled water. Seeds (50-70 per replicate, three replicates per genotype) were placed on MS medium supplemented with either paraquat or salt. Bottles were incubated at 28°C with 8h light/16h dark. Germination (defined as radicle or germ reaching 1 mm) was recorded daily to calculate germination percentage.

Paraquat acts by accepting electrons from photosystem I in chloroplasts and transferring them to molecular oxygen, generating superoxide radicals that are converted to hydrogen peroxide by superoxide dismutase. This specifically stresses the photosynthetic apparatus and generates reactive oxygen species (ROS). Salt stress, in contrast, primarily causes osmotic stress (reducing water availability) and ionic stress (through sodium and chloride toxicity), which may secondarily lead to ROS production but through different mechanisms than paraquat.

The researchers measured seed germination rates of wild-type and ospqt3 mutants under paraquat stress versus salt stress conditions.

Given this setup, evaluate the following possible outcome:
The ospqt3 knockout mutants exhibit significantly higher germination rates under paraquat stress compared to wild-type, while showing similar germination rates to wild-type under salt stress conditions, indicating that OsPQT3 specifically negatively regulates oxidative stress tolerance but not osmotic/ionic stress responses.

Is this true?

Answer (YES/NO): NO